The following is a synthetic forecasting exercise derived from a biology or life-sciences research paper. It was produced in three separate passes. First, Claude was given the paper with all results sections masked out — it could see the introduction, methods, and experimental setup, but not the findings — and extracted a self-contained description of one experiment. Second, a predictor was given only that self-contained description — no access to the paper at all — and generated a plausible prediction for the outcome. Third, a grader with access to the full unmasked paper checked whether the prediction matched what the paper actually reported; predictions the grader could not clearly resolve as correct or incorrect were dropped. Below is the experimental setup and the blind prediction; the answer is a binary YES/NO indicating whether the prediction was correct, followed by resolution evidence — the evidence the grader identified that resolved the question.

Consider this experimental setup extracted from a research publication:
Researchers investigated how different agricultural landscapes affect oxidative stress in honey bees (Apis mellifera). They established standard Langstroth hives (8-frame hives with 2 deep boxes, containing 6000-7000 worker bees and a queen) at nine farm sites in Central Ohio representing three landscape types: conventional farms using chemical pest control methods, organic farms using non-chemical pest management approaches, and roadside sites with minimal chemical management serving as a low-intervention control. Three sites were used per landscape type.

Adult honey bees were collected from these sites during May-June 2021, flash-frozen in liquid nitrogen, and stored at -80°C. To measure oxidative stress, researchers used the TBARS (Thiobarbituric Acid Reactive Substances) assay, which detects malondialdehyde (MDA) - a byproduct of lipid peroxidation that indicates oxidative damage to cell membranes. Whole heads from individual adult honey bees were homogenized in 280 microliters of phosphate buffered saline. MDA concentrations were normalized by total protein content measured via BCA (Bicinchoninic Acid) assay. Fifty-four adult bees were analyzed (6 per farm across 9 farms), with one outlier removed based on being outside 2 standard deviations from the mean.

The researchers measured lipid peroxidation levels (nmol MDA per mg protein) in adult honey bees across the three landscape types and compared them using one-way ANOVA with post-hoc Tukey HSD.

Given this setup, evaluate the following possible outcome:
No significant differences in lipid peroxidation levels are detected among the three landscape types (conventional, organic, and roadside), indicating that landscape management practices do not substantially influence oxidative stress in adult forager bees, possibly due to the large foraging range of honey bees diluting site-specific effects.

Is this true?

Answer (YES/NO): NO